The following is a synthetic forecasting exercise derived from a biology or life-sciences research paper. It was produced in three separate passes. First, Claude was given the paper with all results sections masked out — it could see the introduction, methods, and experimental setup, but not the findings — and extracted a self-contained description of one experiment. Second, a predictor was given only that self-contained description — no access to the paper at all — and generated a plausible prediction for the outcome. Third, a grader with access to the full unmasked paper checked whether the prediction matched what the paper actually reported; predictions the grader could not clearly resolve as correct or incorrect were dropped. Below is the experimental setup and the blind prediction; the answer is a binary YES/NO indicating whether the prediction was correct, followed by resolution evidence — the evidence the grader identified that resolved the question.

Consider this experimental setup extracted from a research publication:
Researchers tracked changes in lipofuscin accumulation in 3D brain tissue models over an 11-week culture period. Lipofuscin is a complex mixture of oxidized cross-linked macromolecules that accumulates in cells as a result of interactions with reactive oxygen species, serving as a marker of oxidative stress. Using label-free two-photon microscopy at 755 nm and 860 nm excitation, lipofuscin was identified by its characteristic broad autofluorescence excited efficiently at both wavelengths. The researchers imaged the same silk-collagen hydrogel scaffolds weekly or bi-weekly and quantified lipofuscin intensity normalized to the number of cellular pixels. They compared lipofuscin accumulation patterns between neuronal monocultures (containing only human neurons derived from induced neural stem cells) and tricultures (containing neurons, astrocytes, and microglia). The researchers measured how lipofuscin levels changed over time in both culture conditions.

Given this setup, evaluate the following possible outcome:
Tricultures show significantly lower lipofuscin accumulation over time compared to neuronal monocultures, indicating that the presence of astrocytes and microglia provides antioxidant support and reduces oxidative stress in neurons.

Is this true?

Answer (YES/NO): NO